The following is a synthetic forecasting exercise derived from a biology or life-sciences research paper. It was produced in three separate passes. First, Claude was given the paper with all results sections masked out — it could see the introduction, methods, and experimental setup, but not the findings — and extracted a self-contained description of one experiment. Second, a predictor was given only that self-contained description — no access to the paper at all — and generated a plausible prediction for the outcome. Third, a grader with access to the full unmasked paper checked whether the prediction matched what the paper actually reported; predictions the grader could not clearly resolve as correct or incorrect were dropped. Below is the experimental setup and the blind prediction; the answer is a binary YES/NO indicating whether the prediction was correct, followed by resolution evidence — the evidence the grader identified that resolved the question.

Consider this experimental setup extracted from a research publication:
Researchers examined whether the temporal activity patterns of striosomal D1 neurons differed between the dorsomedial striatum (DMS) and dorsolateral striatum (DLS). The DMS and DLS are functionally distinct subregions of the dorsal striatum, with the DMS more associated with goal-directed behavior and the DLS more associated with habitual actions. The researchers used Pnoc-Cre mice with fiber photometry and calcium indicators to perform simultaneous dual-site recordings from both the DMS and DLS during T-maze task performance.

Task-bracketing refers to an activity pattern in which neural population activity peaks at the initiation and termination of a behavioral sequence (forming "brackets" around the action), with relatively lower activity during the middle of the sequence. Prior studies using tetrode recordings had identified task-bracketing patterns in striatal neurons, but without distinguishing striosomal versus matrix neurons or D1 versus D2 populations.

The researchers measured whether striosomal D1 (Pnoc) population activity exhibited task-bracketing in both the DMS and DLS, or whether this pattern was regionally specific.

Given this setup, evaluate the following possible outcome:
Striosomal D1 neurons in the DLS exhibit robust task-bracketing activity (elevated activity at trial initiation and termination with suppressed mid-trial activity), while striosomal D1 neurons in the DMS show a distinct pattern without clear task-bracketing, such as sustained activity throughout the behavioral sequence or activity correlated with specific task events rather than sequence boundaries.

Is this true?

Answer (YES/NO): NO